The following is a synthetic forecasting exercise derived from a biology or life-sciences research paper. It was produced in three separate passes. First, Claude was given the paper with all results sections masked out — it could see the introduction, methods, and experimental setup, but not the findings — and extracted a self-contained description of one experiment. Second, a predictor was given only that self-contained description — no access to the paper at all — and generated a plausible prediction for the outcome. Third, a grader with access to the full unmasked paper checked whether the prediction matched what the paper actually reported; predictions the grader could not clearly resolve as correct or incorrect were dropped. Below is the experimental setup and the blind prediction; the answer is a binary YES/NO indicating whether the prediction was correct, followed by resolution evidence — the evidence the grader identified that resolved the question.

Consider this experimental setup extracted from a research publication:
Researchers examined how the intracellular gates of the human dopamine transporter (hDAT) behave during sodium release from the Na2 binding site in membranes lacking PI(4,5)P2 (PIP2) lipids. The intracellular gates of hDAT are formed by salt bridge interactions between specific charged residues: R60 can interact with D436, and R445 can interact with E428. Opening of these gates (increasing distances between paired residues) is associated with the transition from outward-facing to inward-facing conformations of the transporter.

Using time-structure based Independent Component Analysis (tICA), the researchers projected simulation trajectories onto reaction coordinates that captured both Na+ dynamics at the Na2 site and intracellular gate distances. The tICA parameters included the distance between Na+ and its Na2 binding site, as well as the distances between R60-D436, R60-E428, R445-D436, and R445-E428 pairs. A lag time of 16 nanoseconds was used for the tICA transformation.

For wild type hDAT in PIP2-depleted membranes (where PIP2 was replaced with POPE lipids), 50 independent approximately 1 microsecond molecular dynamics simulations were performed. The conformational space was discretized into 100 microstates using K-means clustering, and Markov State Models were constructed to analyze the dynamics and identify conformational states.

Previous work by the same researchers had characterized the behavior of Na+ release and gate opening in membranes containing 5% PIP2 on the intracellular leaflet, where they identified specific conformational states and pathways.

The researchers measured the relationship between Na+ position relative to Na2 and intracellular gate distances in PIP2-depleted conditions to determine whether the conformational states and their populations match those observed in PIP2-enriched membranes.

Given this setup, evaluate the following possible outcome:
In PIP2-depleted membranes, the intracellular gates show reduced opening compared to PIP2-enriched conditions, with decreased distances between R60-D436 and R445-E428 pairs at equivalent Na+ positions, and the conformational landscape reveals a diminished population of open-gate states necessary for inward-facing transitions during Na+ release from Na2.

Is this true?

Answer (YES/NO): YES